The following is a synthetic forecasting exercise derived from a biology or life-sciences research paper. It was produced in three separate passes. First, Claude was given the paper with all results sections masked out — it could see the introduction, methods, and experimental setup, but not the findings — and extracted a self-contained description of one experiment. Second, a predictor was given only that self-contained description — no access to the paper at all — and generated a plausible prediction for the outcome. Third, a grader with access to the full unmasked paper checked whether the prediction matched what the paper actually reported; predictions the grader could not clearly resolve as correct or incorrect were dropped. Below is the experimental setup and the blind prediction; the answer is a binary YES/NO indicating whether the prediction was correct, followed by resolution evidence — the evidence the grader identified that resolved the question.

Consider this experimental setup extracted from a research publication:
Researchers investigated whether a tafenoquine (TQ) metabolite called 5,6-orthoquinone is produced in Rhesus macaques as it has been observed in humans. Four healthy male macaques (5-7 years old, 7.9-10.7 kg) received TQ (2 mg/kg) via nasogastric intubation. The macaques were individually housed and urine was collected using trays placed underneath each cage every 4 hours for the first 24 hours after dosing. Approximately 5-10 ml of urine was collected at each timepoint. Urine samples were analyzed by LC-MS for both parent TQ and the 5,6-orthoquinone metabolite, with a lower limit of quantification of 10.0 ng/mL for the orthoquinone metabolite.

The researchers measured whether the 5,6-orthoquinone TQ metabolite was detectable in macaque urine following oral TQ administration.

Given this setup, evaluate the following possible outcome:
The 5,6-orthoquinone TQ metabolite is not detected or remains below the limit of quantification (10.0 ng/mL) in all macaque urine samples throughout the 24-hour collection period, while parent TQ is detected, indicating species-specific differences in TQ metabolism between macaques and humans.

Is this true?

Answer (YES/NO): NO